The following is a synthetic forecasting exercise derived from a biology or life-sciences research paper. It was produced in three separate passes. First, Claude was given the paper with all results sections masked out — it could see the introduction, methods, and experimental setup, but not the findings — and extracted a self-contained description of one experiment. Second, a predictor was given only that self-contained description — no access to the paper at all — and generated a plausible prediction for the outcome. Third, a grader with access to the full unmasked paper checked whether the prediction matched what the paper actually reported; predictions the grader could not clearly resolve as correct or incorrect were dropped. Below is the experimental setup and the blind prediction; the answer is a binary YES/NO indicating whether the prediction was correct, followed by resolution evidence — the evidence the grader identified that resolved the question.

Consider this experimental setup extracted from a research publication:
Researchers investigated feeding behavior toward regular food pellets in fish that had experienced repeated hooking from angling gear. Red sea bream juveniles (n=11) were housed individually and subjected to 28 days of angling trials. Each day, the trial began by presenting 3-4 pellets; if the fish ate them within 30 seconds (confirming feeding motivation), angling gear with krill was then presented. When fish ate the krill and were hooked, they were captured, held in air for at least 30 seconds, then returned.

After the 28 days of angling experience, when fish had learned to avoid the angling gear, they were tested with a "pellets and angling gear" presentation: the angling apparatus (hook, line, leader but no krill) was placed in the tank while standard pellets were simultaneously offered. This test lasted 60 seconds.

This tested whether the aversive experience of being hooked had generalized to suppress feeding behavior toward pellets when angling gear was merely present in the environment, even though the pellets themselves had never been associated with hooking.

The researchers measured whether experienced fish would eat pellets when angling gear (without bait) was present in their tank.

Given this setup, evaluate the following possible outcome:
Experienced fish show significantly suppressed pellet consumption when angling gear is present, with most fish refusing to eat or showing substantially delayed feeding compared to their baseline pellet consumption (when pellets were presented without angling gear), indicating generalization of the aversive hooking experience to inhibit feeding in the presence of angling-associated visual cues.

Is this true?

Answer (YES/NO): NO